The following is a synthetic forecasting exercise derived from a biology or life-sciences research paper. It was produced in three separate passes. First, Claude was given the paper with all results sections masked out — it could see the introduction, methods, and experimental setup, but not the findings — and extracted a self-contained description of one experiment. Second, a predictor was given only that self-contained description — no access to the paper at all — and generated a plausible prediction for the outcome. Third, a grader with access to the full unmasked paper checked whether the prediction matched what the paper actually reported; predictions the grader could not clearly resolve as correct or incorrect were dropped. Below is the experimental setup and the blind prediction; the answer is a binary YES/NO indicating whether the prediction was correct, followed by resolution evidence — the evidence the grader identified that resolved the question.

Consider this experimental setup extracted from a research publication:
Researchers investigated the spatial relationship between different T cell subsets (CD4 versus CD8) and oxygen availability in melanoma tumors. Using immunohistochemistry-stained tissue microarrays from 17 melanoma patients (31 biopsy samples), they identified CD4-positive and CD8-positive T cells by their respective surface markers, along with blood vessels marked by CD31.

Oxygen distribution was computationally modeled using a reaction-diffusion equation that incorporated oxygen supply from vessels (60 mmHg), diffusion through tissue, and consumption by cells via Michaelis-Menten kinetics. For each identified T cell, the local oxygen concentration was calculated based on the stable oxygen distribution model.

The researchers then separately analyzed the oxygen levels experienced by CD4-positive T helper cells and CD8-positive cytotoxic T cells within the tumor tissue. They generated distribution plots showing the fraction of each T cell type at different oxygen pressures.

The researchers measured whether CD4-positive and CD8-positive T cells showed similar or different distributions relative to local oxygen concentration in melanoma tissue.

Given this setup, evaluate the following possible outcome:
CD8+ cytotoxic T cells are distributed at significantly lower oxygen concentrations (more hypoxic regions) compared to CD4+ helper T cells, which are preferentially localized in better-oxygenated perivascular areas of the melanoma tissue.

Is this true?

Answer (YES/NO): NO